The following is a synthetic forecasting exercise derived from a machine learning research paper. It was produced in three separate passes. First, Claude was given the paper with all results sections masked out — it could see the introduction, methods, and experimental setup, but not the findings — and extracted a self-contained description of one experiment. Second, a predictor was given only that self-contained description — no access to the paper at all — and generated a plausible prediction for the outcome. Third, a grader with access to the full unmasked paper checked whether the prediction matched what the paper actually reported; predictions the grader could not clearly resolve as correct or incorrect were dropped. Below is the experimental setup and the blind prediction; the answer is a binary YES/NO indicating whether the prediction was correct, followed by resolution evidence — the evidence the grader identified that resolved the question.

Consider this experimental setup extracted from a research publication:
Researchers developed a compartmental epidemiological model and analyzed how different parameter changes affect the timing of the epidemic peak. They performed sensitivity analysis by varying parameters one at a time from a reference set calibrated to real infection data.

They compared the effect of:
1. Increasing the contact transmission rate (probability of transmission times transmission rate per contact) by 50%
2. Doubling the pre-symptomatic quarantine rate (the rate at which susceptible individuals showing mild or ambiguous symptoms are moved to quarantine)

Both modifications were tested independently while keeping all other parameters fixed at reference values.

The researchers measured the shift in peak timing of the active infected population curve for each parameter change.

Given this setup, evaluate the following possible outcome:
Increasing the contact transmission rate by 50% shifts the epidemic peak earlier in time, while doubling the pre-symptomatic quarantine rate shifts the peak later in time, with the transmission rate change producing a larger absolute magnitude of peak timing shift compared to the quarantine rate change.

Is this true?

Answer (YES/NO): YES